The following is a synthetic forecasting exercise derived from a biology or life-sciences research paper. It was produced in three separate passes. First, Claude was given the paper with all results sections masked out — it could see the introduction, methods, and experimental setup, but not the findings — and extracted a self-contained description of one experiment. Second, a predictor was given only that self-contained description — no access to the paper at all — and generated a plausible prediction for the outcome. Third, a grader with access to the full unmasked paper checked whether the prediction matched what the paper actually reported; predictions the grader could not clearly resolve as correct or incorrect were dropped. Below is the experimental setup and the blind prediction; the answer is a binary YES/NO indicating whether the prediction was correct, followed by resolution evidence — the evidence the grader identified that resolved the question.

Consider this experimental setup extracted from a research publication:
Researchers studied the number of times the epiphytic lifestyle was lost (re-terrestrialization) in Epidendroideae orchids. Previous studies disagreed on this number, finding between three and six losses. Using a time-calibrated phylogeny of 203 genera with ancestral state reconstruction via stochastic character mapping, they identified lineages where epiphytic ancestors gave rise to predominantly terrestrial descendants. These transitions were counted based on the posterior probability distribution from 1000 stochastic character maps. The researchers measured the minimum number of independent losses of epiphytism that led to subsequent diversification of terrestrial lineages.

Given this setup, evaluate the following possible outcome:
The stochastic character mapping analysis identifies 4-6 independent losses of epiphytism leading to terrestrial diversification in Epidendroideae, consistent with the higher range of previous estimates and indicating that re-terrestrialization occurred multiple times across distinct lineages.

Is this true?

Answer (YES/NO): YES